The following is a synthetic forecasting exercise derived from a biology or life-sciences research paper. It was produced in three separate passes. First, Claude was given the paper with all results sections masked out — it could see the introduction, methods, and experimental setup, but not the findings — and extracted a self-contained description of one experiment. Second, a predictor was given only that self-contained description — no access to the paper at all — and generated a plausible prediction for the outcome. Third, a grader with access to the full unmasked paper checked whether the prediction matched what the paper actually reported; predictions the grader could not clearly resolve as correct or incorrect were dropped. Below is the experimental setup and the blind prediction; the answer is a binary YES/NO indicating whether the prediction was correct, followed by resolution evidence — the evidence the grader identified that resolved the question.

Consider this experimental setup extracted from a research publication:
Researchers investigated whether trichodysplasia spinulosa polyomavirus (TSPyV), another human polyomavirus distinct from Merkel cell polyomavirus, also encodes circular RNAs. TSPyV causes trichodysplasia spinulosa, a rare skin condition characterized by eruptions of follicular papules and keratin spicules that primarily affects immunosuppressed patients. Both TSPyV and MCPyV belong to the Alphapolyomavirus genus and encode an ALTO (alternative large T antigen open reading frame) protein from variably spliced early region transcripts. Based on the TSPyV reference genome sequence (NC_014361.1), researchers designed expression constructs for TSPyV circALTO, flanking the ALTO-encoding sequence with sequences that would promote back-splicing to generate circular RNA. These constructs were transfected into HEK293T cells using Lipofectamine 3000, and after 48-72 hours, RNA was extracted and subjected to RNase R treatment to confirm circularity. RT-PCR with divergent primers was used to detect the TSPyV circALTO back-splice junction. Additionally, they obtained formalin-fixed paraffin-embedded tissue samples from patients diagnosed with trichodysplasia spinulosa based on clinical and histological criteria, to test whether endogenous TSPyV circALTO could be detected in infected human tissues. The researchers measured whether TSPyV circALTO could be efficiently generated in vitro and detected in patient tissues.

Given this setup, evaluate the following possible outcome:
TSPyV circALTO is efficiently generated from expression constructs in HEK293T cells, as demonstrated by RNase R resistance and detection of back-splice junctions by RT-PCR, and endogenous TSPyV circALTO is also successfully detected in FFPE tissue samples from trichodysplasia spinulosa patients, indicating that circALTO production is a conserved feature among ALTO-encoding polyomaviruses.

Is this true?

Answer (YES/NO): YES